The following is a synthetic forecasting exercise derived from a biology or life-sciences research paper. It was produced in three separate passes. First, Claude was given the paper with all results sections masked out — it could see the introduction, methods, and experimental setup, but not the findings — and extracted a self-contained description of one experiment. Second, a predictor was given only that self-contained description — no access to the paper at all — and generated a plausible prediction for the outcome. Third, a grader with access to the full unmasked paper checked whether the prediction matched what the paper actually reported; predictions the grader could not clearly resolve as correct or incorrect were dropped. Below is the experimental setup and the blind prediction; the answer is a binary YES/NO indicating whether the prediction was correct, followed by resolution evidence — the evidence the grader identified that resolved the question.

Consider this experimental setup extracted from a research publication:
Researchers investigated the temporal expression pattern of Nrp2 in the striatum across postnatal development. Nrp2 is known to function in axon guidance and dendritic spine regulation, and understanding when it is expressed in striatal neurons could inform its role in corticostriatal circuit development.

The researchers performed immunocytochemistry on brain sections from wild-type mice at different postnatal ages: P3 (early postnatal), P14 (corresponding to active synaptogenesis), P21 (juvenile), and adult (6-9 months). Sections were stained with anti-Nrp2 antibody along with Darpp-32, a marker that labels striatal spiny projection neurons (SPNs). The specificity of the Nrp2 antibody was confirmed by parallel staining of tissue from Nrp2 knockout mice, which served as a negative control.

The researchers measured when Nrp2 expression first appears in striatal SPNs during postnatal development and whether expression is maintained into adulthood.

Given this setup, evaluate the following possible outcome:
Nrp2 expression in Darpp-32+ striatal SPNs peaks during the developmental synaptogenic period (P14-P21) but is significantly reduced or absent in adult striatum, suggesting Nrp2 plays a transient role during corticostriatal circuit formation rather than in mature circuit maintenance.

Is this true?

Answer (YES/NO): NO